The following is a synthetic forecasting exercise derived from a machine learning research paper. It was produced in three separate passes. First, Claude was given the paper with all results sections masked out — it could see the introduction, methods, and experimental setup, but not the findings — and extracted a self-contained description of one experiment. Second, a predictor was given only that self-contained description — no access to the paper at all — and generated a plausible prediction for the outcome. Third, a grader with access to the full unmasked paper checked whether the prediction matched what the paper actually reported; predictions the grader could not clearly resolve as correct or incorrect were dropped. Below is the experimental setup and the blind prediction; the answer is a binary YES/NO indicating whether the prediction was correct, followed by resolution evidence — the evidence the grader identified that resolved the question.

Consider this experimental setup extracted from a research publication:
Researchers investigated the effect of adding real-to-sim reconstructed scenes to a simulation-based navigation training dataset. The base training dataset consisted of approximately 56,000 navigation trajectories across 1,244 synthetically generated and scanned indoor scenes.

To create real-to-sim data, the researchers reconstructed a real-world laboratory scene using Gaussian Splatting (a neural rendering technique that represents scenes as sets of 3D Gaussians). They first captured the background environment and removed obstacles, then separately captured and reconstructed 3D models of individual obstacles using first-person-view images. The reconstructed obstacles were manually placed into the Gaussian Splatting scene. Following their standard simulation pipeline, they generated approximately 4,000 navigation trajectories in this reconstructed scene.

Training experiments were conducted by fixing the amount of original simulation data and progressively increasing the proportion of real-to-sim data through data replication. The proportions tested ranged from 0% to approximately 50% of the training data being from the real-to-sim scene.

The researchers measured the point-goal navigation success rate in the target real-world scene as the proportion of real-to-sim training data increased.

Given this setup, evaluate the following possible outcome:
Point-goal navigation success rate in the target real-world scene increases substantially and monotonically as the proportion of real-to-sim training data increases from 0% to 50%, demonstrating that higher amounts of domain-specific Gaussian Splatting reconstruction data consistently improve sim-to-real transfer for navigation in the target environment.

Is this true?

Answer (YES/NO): NO